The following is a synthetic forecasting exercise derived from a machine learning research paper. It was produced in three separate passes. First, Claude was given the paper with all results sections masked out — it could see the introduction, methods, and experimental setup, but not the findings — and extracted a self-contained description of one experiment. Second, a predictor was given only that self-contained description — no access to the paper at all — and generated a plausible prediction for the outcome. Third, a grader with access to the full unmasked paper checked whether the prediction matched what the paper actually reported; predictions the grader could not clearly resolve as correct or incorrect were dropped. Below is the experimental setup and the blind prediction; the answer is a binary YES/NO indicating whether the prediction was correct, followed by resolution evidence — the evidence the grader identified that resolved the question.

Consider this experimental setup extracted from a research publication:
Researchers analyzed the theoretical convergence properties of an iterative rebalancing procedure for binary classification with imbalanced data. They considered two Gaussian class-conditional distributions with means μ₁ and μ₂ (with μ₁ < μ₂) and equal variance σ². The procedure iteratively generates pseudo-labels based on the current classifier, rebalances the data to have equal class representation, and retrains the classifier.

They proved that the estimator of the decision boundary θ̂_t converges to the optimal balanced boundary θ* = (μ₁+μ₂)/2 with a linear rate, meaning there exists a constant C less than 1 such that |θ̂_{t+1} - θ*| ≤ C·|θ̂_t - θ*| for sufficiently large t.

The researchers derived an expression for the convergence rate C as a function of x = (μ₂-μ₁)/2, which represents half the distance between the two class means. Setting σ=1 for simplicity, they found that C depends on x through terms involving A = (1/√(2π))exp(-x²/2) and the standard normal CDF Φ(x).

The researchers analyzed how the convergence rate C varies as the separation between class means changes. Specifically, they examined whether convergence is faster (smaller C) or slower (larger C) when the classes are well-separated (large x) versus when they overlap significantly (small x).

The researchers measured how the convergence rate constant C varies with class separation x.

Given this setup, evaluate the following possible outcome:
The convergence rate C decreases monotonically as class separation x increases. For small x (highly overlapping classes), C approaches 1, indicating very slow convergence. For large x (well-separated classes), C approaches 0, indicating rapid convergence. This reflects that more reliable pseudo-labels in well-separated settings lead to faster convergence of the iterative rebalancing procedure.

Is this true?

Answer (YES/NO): NO